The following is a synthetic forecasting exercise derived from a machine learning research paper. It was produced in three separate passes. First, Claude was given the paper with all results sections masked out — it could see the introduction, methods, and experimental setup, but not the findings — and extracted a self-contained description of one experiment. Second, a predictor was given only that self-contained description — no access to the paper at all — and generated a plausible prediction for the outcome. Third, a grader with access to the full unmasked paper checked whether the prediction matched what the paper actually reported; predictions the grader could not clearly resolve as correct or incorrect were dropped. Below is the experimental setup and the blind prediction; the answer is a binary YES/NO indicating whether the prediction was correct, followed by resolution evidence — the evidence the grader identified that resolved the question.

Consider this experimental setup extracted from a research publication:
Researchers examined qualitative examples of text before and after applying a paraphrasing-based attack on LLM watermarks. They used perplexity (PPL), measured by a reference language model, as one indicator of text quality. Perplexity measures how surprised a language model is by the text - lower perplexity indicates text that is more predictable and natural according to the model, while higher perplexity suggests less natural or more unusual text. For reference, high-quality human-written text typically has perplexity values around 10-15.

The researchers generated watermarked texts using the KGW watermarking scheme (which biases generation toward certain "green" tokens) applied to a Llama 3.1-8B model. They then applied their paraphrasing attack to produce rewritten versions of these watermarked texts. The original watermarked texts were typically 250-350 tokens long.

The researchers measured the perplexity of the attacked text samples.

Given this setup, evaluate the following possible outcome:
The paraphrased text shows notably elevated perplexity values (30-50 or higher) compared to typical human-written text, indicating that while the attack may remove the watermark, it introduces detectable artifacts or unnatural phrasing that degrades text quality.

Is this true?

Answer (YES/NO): NO